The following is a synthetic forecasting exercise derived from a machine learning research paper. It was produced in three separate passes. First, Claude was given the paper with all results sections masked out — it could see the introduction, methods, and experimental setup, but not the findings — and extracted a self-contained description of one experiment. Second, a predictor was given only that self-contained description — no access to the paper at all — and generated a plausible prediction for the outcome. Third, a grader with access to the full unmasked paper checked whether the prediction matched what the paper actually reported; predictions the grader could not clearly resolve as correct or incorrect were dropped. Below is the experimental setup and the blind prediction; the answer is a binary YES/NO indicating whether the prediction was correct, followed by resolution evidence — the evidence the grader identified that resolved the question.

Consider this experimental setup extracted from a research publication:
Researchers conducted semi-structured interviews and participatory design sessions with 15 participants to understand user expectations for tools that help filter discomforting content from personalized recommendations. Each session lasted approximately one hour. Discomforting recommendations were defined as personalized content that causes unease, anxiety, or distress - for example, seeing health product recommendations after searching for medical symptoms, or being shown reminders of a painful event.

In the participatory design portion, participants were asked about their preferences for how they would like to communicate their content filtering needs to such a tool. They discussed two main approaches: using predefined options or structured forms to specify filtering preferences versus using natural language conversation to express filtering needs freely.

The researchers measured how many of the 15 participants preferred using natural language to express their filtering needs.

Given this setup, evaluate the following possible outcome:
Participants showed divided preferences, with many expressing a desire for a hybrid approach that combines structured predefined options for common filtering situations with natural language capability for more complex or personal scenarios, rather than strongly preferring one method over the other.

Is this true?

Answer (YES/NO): NO